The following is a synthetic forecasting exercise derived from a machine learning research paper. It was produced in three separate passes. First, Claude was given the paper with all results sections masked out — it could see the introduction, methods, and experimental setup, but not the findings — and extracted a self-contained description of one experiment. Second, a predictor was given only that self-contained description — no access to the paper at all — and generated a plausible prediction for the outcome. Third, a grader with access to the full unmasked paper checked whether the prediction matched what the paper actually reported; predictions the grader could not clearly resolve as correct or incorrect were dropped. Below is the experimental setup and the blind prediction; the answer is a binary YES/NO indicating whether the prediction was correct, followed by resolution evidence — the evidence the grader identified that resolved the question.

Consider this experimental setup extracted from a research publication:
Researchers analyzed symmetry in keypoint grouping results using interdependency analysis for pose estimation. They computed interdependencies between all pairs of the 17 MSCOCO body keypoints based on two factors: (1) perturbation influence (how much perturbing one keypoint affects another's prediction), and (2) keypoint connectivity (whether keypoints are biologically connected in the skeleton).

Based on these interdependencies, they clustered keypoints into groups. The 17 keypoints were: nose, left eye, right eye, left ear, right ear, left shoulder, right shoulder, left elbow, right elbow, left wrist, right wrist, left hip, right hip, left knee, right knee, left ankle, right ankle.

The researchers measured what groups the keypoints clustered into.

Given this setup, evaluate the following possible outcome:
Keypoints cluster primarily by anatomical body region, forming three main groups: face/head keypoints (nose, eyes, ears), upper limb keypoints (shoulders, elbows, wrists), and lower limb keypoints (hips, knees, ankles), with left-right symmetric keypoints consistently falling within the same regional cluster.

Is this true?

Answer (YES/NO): NO